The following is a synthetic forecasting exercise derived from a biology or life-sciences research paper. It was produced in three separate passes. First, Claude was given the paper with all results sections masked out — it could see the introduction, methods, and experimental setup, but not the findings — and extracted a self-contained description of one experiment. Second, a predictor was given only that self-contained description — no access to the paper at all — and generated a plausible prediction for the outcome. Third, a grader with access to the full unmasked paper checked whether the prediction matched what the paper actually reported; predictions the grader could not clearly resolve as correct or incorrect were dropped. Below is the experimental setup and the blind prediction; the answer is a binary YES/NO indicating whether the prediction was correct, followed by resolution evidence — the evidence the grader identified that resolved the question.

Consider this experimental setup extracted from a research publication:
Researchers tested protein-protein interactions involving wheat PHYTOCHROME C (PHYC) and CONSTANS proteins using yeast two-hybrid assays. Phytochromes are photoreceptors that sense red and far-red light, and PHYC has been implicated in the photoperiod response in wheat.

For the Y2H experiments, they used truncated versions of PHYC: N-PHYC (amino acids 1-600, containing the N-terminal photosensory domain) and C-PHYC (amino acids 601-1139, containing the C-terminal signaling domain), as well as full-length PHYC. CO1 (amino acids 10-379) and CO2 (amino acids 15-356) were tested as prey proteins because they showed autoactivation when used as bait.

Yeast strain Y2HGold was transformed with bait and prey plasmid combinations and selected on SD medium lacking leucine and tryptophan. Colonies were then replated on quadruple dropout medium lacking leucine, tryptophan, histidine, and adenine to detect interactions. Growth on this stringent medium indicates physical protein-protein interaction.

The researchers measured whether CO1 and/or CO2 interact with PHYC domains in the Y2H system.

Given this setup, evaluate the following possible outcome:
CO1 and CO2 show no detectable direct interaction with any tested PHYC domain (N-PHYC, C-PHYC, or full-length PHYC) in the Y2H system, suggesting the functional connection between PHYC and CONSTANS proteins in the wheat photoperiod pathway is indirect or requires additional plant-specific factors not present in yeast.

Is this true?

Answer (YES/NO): NO